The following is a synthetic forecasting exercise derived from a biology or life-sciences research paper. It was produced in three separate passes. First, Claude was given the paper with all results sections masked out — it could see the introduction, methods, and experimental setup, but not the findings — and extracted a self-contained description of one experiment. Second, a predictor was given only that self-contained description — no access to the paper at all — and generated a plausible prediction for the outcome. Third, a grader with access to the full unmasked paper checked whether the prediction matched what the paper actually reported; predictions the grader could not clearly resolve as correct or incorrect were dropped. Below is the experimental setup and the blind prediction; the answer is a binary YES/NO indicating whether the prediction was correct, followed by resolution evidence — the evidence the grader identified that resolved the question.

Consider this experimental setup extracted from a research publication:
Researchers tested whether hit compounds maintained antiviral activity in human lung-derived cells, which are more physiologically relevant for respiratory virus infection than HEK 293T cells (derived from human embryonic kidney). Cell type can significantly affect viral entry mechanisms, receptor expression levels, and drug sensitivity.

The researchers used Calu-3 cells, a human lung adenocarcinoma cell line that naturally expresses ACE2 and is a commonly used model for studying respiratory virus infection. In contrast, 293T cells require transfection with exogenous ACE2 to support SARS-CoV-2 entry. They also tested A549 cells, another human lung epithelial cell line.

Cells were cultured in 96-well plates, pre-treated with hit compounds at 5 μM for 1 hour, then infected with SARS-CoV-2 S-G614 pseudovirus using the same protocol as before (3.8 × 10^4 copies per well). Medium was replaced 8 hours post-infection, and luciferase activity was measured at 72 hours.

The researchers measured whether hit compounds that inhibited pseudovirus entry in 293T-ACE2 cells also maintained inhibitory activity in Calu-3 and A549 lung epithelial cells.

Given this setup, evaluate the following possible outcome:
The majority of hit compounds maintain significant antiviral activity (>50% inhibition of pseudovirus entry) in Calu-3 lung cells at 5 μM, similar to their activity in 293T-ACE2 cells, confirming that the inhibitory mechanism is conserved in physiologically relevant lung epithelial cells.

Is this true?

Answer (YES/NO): YES